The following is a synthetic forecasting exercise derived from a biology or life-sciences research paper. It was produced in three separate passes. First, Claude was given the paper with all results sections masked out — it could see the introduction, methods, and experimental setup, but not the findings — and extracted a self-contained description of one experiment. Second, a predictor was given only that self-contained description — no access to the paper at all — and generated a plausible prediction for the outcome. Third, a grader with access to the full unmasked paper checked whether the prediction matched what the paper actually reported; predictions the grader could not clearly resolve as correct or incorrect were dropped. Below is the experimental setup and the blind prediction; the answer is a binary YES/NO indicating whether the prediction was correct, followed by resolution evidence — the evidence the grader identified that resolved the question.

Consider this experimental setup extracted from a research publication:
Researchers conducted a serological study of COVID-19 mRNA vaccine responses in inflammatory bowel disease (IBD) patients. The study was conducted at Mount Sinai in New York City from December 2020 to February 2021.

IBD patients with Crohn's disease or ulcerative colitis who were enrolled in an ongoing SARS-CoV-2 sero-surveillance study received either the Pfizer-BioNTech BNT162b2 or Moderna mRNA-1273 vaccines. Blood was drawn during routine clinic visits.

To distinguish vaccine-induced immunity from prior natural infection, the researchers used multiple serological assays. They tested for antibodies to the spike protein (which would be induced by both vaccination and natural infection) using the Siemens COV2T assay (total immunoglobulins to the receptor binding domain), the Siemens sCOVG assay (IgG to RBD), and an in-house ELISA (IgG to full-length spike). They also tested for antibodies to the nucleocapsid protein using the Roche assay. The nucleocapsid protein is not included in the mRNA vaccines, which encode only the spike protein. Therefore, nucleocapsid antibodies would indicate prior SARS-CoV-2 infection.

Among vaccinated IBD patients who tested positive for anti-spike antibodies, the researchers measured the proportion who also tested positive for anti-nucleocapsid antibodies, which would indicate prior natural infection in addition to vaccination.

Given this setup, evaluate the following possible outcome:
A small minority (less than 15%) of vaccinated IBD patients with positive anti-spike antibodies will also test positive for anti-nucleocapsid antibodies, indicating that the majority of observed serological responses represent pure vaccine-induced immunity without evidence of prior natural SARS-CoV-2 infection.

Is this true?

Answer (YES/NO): YES